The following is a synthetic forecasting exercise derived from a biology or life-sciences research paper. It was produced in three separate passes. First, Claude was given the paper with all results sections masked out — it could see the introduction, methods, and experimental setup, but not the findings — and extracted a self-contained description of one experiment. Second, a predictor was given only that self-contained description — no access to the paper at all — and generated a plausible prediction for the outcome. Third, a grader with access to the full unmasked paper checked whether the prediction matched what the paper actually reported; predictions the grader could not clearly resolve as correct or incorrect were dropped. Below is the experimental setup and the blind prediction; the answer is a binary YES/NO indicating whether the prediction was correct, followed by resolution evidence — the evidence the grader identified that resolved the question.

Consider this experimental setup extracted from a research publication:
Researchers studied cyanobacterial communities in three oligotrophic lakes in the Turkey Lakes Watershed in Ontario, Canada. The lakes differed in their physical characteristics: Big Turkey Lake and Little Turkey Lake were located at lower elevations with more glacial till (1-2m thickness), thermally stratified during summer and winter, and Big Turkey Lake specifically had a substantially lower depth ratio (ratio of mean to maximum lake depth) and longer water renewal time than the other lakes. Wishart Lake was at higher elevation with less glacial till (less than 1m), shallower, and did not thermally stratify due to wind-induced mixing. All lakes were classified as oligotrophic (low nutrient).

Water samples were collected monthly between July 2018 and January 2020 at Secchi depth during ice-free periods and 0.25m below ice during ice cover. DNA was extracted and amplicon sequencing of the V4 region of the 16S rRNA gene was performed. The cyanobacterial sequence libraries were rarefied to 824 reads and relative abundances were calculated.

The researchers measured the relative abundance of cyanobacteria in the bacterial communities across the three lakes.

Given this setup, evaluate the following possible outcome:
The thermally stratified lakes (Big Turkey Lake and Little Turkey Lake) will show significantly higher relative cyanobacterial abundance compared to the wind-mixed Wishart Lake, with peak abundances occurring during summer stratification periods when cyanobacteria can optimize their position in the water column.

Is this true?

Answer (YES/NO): NO